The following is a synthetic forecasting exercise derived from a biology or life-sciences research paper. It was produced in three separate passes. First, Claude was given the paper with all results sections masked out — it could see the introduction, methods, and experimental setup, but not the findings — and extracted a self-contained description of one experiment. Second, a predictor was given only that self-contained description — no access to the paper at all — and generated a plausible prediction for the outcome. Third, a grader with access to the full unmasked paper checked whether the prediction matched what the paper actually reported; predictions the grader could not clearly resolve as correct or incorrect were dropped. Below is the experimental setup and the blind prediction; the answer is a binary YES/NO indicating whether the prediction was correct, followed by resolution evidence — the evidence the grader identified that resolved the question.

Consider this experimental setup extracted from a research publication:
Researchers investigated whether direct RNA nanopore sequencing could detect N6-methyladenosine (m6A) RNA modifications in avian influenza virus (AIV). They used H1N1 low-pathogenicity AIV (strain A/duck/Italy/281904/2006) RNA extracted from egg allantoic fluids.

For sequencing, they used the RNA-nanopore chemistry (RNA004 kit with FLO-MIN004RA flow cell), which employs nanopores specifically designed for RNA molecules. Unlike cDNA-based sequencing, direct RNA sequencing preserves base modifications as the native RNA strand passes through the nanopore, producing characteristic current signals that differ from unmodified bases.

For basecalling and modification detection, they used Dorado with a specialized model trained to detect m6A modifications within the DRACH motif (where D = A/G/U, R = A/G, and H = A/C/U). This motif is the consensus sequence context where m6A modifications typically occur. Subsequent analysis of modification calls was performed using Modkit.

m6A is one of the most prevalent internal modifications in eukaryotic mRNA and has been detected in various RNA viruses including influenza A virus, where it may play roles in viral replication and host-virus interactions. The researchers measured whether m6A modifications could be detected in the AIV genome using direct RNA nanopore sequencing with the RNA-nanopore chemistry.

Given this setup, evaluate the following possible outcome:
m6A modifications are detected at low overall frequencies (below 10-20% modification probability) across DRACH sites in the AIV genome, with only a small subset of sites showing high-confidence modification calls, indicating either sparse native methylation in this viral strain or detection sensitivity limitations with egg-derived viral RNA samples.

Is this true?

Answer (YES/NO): NO